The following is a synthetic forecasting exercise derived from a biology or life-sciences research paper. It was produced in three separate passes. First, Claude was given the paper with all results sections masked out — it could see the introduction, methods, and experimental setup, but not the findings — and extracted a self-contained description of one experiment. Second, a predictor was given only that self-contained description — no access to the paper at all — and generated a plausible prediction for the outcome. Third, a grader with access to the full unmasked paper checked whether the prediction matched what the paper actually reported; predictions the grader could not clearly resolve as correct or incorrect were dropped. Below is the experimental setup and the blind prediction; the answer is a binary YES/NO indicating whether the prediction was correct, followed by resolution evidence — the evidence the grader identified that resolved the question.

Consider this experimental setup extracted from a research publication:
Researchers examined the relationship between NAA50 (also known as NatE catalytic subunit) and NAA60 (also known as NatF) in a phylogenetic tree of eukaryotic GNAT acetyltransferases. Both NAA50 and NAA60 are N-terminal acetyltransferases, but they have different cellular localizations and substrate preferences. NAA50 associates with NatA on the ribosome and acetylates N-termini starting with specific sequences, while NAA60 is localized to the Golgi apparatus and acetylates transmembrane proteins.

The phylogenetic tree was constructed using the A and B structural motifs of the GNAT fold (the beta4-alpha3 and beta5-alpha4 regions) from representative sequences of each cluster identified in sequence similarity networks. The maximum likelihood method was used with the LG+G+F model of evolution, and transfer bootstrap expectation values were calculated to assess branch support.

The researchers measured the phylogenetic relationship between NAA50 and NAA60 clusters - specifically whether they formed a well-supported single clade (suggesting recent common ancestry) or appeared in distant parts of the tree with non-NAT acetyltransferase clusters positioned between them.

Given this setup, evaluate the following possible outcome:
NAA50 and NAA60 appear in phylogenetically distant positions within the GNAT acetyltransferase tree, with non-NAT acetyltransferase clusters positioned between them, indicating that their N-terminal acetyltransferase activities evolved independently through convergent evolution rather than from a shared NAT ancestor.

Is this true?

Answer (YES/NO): NO